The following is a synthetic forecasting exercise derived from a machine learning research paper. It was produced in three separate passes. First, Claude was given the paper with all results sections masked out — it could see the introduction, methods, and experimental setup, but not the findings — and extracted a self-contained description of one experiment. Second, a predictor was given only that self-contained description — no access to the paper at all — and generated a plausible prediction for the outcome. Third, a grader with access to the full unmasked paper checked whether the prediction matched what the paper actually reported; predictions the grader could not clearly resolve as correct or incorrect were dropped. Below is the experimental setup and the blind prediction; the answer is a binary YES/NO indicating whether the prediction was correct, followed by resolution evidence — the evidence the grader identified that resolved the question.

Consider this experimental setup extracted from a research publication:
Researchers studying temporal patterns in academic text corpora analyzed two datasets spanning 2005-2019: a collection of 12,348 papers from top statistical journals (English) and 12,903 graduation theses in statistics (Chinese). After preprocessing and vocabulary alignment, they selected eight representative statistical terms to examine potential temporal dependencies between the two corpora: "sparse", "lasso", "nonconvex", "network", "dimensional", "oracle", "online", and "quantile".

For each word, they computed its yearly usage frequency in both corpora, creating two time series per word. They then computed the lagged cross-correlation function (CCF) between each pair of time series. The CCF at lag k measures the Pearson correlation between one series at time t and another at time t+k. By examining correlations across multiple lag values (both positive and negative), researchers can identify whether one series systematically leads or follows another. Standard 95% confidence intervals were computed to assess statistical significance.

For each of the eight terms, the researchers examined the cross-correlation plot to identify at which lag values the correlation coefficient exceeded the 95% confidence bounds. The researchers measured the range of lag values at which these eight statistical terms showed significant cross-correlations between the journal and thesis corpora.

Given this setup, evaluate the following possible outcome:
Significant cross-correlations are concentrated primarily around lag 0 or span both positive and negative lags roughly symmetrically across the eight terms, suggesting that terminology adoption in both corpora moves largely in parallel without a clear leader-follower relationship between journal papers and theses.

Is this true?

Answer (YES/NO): NO